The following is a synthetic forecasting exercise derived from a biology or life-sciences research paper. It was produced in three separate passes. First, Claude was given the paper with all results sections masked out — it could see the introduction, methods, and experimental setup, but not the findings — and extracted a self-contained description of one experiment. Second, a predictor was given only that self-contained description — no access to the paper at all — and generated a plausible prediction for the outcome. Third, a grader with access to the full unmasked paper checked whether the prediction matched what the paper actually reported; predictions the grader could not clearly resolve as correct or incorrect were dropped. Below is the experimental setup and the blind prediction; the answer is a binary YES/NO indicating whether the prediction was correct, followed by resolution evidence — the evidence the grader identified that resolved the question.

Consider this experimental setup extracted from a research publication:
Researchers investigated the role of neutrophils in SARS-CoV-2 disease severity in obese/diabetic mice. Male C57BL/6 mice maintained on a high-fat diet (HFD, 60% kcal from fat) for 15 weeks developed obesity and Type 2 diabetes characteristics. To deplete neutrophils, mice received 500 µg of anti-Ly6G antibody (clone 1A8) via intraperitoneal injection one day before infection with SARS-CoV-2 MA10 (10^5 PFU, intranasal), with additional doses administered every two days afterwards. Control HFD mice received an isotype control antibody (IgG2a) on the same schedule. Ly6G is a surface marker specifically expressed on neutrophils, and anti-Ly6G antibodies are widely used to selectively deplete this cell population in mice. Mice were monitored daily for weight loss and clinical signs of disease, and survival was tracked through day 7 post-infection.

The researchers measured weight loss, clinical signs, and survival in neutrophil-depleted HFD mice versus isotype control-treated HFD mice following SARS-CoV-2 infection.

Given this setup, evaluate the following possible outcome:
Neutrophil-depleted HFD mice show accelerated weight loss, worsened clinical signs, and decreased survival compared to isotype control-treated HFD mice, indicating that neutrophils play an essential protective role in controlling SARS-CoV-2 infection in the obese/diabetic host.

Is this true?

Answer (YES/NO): NO